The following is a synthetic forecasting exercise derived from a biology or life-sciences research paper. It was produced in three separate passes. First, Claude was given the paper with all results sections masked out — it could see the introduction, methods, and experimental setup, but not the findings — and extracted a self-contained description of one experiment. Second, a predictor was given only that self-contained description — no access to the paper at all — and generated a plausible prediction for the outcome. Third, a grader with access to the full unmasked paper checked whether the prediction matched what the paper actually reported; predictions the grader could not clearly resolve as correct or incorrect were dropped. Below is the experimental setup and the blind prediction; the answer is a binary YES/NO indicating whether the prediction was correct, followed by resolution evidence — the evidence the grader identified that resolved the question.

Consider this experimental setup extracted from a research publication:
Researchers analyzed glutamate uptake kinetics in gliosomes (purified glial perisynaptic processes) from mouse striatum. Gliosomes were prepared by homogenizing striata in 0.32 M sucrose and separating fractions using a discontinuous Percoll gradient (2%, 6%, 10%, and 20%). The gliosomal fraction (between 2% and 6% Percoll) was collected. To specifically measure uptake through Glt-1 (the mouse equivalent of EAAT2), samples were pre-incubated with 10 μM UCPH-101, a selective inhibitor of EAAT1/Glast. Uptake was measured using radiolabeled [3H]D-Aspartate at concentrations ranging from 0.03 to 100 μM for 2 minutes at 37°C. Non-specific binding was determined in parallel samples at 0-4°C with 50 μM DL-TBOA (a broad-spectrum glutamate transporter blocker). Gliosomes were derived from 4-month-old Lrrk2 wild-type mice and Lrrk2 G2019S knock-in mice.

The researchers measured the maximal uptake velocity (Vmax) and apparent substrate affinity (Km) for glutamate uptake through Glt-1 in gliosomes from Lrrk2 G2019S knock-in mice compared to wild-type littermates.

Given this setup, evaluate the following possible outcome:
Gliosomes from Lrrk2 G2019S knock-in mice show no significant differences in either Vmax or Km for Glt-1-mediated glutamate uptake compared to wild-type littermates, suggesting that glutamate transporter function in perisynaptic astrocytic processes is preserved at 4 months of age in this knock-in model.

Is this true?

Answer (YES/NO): NO